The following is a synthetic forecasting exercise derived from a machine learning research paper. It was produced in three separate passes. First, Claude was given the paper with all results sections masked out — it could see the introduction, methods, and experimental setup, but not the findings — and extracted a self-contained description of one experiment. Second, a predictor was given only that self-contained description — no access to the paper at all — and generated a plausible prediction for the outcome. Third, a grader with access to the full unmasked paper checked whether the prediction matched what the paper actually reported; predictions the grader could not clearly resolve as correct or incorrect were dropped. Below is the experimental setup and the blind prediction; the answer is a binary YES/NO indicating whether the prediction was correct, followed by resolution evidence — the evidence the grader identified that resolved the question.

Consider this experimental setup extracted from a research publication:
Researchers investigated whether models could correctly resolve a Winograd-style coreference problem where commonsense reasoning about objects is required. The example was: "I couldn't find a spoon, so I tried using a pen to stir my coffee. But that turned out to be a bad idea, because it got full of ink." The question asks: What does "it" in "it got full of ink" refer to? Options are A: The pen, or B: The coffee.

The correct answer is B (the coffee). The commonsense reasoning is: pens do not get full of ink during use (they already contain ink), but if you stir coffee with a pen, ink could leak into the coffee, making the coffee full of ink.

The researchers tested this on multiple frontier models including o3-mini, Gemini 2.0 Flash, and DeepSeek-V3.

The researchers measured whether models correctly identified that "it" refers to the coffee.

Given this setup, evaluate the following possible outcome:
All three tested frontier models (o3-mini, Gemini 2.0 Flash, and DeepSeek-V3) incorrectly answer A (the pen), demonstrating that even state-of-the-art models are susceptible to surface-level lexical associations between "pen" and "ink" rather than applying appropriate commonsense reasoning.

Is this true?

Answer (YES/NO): YES